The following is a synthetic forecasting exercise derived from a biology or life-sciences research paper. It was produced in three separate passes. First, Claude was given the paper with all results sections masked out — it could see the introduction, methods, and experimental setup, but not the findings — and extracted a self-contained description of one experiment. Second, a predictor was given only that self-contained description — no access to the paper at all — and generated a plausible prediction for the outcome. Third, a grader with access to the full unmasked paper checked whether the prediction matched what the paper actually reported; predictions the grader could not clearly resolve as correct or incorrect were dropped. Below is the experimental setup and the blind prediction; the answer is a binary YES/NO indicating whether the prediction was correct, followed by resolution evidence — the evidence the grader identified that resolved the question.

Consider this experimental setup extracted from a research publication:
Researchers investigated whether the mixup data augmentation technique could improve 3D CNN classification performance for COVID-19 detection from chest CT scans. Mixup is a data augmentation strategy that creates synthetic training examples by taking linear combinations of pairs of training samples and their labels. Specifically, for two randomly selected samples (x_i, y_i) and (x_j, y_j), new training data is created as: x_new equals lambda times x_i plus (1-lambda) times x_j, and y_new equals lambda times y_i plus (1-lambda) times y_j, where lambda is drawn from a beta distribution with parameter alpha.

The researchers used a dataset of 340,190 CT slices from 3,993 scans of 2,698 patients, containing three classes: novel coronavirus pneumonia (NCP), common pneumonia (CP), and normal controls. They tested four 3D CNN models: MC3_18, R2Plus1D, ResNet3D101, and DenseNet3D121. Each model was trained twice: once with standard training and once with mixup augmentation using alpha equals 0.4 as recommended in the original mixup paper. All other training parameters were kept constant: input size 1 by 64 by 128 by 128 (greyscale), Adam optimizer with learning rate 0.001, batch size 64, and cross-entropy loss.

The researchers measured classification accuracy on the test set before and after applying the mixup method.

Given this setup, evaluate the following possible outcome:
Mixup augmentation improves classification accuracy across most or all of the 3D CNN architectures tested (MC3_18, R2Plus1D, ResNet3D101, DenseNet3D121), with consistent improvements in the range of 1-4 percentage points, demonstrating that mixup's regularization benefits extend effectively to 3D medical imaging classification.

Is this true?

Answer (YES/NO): YES